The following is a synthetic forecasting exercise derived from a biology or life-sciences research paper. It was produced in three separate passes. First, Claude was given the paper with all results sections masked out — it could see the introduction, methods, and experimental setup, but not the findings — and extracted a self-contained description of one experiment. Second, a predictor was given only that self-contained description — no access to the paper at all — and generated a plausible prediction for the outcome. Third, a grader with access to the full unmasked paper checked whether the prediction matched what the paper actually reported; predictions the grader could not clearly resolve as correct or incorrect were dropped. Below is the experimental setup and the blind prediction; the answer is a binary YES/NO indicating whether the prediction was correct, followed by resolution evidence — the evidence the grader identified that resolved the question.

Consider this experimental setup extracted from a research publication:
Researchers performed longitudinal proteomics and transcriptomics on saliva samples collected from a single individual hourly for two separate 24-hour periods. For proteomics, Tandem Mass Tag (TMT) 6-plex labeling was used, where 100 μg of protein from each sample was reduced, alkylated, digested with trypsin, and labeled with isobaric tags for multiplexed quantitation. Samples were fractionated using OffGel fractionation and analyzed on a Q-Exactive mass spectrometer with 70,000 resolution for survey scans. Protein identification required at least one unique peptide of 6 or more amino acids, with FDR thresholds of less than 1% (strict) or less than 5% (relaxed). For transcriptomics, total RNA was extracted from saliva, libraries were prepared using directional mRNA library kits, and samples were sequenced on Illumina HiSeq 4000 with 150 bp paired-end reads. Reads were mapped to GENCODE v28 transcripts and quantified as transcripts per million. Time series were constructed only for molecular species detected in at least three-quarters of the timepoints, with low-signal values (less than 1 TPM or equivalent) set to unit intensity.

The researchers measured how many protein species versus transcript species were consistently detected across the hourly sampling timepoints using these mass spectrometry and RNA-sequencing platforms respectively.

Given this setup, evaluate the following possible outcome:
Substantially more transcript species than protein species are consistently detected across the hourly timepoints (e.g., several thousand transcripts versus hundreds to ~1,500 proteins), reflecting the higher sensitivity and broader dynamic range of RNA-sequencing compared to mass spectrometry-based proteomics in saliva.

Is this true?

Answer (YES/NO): YES